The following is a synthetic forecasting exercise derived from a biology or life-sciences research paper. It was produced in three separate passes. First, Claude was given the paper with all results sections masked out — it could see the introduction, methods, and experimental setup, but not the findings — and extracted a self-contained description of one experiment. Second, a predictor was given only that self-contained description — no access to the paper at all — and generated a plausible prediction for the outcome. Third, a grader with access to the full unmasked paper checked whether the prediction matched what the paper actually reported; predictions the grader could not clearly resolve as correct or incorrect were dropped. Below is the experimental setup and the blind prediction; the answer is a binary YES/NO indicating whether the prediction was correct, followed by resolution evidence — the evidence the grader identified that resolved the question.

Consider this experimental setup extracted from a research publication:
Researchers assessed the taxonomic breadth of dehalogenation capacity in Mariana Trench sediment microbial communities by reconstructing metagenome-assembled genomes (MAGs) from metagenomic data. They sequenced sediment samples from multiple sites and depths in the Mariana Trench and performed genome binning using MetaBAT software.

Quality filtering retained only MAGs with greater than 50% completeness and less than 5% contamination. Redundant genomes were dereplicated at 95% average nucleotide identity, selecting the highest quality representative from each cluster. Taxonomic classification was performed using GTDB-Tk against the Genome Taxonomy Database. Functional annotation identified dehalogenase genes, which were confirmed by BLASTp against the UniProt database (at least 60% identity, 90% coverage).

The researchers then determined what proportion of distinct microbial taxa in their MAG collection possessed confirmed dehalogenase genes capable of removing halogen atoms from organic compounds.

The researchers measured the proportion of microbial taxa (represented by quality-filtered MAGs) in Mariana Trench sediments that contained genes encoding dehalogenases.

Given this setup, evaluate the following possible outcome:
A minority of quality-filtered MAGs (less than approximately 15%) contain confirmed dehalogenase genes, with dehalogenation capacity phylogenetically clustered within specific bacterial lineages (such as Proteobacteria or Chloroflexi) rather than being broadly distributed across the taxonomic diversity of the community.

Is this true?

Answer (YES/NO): NO